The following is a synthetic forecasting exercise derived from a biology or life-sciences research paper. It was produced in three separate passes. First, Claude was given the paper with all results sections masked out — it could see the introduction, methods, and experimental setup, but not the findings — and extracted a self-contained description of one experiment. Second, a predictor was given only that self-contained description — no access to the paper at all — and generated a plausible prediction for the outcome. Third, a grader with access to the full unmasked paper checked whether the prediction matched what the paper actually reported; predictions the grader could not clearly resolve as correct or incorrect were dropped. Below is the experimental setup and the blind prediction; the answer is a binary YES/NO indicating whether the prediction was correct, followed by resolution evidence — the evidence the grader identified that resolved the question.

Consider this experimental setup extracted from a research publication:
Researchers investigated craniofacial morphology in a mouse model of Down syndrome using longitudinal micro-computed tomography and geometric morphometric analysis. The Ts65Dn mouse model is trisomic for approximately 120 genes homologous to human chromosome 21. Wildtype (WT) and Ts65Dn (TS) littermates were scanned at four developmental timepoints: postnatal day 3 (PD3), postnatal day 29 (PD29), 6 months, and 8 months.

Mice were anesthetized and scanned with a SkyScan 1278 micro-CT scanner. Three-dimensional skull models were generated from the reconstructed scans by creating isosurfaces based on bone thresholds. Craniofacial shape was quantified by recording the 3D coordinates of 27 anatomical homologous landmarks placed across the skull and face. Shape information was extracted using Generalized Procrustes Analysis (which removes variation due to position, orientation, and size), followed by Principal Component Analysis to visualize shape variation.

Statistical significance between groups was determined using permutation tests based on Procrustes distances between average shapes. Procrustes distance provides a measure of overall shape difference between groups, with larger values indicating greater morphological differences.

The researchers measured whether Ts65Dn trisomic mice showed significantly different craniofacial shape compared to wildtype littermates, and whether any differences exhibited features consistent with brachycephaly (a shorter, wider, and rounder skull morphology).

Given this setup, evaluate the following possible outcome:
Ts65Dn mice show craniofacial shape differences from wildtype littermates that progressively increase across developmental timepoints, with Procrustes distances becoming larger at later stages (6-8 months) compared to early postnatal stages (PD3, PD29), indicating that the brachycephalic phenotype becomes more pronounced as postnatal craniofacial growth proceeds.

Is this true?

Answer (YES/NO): NO